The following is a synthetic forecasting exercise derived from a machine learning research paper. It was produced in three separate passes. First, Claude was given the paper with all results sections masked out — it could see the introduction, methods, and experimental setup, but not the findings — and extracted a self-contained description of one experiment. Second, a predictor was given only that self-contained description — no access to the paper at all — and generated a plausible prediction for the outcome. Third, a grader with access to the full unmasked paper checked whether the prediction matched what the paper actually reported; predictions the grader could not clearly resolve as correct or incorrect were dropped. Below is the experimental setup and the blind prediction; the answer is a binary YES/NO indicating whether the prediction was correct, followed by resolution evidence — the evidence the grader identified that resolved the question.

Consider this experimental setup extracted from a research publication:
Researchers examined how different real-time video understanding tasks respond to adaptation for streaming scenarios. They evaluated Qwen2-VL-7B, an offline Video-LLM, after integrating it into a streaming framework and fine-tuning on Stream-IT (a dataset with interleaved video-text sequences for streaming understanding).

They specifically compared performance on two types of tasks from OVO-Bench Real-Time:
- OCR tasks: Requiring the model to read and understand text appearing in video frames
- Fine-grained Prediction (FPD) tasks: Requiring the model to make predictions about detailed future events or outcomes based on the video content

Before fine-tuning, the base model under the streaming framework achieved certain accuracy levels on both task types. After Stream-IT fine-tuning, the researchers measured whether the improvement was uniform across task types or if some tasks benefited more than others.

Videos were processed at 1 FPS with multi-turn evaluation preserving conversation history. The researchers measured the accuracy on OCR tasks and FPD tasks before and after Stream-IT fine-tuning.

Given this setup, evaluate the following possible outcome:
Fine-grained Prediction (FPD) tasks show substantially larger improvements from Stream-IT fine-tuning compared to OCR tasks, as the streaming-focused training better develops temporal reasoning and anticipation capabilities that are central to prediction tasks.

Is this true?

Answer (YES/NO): NO